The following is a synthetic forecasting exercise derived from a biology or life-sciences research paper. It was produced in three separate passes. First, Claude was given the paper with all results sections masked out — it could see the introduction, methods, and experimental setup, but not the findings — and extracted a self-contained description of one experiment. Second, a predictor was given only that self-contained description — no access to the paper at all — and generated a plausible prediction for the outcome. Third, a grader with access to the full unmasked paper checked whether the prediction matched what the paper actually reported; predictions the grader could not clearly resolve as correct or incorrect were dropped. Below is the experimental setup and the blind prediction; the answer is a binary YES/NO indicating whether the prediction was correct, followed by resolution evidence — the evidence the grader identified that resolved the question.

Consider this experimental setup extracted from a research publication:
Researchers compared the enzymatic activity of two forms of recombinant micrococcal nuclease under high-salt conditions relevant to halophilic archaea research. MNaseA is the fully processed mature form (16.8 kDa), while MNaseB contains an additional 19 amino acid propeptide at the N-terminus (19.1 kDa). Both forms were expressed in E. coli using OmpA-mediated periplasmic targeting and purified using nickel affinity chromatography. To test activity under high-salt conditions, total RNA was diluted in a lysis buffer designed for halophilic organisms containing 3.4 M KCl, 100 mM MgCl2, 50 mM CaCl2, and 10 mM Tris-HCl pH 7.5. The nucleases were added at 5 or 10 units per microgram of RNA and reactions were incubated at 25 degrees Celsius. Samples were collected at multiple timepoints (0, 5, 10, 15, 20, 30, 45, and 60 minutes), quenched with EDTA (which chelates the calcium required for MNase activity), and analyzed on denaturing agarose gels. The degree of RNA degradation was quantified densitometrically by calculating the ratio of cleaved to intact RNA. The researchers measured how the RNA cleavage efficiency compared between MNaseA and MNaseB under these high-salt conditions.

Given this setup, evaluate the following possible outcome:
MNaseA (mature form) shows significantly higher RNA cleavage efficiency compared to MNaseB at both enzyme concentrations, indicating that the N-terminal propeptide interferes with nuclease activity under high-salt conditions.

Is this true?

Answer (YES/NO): YES